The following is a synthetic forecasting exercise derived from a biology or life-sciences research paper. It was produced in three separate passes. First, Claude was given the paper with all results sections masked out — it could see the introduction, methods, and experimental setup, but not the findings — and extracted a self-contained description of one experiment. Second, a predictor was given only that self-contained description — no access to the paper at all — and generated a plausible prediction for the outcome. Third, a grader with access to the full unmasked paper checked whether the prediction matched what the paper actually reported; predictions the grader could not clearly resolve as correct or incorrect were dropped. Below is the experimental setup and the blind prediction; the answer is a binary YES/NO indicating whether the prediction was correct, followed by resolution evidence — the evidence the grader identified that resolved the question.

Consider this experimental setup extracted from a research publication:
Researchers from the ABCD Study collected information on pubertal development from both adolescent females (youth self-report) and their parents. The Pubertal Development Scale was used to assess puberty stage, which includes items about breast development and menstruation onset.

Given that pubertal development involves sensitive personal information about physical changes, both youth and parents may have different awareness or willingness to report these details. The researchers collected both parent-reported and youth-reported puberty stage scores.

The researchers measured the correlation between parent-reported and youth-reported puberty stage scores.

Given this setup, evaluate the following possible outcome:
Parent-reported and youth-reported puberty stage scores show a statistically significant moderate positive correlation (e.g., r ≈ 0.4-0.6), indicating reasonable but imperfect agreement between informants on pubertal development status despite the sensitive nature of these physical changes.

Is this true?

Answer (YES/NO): NO